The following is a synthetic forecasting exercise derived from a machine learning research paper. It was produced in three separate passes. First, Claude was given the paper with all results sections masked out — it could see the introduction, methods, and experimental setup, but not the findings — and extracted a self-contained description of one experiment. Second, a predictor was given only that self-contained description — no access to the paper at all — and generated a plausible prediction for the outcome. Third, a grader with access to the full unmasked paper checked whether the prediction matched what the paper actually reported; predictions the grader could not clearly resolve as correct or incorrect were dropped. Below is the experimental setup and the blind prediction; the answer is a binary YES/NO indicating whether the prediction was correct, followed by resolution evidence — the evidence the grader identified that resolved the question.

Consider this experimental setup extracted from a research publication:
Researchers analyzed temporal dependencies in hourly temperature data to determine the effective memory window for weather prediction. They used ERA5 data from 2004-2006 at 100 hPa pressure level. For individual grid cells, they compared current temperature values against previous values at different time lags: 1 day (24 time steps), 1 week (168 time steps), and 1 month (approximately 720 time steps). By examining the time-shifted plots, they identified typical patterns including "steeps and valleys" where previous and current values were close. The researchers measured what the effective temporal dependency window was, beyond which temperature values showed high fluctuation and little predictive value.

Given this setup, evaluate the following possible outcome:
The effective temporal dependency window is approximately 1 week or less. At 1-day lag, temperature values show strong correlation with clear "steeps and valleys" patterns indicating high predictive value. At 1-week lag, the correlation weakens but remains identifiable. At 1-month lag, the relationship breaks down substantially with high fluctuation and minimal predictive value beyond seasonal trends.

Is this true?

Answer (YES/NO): NO